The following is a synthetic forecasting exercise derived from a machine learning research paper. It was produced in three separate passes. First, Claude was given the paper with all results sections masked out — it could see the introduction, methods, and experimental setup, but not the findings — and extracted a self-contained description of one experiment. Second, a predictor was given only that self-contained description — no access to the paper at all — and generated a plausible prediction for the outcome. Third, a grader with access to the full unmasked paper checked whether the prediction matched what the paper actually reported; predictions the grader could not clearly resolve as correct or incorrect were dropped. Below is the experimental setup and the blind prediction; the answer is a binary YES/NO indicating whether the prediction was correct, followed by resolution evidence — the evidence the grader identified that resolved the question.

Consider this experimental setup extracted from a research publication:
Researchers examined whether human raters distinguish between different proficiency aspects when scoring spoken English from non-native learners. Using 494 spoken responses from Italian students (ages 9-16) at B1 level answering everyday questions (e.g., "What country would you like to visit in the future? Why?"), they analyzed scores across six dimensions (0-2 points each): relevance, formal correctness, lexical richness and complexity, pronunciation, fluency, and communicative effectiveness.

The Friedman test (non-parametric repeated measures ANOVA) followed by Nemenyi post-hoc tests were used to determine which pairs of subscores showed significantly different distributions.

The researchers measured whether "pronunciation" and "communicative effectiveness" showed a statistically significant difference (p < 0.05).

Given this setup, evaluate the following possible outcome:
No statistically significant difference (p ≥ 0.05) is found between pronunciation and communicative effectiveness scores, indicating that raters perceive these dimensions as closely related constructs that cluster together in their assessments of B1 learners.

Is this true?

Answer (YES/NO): YES